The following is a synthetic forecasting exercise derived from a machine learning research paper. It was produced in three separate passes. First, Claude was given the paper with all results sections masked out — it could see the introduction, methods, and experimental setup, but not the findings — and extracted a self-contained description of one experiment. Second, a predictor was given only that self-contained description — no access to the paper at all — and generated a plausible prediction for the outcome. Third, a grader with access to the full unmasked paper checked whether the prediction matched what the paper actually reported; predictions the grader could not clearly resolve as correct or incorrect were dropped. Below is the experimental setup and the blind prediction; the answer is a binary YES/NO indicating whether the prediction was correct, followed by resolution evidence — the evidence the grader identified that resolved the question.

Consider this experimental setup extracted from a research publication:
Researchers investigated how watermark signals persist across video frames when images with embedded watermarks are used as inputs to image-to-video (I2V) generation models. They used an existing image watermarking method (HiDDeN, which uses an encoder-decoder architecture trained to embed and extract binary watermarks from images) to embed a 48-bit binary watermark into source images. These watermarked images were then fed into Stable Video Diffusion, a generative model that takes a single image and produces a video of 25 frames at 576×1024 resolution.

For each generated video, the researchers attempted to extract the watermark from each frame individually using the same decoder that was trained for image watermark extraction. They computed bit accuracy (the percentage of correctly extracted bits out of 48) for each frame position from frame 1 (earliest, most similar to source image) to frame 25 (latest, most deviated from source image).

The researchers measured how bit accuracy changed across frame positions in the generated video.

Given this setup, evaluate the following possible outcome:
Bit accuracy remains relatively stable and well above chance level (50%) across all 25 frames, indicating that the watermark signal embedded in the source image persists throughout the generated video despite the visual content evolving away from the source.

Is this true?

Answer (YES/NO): NO